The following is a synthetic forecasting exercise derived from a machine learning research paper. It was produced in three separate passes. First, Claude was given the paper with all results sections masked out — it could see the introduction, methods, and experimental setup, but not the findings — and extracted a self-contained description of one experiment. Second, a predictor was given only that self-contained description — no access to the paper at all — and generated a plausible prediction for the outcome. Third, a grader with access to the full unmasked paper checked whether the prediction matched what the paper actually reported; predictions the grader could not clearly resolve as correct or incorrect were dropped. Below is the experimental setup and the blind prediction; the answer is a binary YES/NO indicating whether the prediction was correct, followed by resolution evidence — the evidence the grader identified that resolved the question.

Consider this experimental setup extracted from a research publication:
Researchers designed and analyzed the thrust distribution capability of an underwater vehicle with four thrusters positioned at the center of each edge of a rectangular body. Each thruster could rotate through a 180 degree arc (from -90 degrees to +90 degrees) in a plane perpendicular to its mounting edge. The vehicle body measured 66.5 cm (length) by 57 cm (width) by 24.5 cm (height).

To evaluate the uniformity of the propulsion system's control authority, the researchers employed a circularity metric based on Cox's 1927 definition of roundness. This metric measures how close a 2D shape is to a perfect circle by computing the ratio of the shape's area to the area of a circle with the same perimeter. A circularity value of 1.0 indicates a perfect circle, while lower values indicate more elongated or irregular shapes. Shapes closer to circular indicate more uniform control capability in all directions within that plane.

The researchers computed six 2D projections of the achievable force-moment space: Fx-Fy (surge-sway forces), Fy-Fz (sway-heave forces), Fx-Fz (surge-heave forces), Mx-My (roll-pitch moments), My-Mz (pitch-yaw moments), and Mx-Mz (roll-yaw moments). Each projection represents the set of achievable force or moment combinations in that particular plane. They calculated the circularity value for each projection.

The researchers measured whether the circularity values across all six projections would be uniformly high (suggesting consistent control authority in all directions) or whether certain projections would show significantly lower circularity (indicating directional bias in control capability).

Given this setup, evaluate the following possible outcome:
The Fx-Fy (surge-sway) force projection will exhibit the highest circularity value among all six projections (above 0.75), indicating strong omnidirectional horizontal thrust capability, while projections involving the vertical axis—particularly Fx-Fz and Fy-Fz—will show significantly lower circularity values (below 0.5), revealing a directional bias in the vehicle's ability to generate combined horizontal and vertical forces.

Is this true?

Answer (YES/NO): NO